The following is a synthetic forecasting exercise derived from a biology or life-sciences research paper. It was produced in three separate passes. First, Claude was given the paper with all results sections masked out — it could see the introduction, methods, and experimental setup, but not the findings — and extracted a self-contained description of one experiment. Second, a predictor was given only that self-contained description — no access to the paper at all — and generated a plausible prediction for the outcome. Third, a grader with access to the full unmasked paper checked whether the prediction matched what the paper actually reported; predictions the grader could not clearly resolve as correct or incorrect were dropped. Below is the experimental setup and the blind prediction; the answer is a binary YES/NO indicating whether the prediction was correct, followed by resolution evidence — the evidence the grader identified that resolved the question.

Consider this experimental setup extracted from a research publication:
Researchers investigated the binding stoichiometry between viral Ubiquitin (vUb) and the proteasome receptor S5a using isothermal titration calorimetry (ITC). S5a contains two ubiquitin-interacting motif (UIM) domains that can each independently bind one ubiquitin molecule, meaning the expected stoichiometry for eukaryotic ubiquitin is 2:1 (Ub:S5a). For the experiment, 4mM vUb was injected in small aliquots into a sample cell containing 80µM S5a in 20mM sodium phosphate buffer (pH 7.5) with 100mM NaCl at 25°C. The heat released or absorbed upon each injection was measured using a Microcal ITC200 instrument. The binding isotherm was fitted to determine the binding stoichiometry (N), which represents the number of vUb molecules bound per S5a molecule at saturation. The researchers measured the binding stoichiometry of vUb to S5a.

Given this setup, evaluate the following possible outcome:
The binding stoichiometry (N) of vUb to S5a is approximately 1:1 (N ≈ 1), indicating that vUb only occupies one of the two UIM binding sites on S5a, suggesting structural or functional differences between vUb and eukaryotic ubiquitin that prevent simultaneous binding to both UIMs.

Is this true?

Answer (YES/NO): NO